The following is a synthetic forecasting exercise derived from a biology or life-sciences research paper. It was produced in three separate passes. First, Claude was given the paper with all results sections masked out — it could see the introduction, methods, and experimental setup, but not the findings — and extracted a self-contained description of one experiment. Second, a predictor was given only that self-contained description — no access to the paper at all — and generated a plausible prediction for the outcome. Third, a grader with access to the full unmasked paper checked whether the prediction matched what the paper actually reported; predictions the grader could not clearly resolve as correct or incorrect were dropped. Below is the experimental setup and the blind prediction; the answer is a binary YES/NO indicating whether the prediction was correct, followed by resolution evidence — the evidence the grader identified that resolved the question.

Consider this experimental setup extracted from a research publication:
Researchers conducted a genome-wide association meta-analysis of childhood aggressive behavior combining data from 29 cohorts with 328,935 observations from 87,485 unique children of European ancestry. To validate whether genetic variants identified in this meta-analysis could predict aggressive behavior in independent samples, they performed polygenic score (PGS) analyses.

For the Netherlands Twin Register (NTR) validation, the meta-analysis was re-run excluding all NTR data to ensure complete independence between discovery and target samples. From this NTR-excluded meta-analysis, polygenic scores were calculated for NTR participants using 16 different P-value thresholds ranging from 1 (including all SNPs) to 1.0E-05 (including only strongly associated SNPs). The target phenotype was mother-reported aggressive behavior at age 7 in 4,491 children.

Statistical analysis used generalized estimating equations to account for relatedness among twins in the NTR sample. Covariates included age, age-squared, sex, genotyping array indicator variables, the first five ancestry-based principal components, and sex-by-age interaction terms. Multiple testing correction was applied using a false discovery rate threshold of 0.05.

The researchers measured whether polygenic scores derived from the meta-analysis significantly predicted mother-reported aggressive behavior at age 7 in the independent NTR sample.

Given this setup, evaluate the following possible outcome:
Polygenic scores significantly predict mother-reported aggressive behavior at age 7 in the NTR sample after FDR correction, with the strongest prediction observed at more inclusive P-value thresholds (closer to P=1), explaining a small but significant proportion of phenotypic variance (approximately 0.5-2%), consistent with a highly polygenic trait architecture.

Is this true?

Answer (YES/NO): NO